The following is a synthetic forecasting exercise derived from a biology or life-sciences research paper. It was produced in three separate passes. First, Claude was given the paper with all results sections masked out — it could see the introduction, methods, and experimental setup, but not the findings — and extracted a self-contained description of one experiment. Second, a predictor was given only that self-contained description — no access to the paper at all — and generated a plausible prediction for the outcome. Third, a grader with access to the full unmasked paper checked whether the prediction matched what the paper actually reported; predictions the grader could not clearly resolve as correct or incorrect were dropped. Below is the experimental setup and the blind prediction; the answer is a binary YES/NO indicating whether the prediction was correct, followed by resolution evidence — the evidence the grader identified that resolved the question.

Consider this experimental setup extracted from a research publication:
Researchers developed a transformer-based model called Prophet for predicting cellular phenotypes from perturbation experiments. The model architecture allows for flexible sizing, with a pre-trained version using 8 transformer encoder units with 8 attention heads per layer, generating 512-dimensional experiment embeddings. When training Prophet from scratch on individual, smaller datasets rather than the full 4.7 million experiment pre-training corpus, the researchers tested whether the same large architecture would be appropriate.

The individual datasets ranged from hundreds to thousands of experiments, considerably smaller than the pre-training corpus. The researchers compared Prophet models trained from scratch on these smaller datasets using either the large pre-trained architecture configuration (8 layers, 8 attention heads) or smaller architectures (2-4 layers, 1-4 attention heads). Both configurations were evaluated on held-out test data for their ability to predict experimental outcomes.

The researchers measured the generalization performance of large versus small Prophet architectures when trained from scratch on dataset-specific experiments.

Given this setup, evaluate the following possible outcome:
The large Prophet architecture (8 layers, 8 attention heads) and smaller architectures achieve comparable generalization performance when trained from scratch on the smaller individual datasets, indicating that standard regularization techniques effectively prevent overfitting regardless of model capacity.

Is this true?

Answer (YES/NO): NO